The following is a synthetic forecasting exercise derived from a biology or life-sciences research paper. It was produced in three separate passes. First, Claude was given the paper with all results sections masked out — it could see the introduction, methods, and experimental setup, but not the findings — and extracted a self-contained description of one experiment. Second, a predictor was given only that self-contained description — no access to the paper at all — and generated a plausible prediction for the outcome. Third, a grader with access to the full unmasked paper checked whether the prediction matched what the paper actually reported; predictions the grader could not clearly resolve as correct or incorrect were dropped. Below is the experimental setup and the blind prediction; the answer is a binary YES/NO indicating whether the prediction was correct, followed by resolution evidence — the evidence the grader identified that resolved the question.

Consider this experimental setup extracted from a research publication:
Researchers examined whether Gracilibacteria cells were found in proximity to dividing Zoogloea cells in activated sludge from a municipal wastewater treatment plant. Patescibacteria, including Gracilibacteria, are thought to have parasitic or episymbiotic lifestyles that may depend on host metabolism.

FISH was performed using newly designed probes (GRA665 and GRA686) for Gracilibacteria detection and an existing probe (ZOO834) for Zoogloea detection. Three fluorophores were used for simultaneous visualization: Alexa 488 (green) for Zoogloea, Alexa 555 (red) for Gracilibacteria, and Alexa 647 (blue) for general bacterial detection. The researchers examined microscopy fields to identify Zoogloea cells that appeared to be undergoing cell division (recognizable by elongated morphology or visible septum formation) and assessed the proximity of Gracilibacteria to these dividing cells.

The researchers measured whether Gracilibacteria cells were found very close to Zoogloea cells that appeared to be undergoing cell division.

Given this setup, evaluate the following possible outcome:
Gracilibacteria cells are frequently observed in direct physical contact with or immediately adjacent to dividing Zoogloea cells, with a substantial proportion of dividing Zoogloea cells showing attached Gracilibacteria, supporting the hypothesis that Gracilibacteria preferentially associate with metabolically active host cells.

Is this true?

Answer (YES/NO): NO